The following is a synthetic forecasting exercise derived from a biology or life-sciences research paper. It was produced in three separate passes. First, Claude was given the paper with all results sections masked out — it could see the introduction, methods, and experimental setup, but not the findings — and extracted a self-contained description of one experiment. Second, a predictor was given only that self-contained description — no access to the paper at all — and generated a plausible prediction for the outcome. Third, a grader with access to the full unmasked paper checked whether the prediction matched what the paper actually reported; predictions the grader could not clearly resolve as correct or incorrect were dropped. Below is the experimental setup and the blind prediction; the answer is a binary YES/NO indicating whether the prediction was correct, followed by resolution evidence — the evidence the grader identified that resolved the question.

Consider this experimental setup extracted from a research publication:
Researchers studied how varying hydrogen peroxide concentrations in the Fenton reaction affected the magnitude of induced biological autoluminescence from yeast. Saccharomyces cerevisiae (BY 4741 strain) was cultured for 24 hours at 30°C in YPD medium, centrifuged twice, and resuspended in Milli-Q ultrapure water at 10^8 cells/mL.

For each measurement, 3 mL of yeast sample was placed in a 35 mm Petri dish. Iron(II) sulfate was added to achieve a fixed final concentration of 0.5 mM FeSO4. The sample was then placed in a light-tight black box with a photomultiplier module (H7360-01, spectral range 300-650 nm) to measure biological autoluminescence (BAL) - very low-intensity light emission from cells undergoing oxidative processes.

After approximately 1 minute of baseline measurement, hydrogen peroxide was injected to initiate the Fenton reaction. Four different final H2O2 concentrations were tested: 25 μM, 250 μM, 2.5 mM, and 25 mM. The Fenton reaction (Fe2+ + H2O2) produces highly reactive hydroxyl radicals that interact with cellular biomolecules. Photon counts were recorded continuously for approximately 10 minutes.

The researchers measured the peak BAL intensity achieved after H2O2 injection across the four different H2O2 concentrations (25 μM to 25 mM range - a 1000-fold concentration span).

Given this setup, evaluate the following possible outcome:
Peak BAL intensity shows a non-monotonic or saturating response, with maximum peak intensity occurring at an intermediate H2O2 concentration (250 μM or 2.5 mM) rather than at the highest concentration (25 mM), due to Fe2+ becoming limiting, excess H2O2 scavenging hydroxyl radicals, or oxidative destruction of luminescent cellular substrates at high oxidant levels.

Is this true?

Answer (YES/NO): NO